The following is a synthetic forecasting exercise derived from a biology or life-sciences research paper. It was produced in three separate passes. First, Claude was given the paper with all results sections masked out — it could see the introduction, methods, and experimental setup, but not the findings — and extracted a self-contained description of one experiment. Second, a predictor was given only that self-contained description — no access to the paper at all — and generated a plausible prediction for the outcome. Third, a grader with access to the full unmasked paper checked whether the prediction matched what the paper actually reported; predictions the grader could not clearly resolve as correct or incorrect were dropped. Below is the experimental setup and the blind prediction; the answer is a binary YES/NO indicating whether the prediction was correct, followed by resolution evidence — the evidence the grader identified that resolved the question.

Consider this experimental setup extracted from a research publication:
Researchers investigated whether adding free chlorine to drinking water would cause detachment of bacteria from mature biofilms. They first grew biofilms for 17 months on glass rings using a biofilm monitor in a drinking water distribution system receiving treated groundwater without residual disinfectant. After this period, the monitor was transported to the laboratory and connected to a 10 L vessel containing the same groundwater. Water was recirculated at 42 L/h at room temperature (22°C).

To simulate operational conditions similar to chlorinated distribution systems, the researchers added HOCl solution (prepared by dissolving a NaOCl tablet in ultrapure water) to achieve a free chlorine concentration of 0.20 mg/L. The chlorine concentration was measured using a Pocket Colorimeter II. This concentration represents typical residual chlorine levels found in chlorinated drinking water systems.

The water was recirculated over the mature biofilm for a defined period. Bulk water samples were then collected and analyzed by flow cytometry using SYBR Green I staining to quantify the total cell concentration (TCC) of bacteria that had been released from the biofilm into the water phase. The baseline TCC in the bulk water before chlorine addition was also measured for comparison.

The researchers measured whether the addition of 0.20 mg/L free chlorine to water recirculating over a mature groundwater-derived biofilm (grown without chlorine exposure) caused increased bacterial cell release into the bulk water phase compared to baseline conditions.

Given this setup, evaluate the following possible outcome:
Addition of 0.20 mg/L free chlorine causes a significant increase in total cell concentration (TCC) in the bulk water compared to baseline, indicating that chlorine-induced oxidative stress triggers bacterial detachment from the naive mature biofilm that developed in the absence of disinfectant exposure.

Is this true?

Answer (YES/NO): NO